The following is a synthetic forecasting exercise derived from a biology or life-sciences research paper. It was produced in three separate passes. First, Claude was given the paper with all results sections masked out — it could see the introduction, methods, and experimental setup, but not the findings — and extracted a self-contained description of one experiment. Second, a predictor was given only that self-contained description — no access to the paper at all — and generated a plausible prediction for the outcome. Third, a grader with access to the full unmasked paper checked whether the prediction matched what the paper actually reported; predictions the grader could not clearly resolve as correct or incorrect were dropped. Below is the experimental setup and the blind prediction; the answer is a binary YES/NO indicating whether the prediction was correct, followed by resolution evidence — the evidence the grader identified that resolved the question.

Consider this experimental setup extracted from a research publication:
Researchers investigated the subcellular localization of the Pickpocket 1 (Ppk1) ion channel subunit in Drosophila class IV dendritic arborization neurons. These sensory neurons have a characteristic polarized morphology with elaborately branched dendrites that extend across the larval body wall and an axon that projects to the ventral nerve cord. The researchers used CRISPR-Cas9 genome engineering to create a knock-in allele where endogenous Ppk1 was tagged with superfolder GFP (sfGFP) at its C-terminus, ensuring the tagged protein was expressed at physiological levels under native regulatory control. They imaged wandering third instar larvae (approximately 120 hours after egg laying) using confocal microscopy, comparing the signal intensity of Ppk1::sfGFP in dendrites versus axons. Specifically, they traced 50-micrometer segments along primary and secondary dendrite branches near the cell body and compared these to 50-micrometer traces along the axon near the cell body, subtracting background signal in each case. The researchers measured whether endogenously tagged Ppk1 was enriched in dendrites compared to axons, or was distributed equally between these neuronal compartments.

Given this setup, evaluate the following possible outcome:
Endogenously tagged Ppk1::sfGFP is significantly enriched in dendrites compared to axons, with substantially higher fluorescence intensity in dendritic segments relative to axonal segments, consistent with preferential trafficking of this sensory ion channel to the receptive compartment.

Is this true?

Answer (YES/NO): YES